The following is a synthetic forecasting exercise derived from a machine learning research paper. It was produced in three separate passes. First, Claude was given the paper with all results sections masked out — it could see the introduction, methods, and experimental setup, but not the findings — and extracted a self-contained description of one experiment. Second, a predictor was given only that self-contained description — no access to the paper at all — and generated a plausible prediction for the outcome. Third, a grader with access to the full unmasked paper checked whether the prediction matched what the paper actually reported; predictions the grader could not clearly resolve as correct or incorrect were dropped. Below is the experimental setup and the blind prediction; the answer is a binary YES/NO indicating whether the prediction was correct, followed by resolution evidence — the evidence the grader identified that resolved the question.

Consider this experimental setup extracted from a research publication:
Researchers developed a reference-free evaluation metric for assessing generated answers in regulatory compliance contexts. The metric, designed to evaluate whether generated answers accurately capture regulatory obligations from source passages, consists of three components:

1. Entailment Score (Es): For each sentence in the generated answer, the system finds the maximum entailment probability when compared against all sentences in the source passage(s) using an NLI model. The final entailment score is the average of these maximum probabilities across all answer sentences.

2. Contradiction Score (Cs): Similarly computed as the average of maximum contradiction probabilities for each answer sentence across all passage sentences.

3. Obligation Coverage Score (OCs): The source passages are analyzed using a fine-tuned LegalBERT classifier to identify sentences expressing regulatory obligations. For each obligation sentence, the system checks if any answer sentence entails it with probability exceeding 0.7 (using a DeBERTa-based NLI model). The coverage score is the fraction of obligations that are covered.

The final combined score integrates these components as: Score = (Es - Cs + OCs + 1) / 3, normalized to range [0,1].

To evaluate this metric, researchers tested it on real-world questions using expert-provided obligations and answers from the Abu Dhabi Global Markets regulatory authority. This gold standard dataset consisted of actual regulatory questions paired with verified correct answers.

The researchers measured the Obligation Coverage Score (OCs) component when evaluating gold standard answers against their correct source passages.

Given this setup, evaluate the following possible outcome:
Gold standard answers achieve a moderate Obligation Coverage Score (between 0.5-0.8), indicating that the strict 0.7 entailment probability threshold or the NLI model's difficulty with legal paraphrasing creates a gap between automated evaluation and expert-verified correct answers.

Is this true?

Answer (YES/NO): NO